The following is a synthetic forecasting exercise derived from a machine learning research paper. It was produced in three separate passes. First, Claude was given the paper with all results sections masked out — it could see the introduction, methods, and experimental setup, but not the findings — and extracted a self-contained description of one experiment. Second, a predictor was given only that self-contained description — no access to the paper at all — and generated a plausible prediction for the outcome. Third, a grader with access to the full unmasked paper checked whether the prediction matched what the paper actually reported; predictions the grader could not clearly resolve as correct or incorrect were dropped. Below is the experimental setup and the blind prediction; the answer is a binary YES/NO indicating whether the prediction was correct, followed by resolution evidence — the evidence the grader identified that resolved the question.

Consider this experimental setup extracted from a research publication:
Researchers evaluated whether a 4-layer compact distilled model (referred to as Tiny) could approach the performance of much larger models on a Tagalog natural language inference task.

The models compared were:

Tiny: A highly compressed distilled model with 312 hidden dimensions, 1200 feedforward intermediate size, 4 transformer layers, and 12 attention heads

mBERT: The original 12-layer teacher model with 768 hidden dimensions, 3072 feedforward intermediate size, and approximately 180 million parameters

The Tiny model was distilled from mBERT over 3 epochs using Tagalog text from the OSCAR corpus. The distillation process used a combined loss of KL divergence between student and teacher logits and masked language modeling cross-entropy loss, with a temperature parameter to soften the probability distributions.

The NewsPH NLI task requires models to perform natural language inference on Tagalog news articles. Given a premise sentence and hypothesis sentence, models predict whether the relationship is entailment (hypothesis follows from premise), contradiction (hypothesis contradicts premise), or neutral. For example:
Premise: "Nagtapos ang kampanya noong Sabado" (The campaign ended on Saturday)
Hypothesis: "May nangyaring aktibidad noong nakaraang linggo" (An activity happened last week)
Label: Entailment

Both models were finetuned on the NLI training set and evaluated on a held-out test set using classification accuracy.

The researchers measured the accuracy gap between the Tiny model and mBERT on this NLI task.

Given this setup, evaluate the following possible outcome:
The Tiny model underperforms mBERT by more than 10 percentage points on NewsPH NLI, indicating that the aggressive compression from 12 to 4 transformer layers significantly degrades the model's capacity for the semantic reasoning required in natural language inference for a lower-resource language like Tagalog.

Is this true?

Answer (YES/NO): NO